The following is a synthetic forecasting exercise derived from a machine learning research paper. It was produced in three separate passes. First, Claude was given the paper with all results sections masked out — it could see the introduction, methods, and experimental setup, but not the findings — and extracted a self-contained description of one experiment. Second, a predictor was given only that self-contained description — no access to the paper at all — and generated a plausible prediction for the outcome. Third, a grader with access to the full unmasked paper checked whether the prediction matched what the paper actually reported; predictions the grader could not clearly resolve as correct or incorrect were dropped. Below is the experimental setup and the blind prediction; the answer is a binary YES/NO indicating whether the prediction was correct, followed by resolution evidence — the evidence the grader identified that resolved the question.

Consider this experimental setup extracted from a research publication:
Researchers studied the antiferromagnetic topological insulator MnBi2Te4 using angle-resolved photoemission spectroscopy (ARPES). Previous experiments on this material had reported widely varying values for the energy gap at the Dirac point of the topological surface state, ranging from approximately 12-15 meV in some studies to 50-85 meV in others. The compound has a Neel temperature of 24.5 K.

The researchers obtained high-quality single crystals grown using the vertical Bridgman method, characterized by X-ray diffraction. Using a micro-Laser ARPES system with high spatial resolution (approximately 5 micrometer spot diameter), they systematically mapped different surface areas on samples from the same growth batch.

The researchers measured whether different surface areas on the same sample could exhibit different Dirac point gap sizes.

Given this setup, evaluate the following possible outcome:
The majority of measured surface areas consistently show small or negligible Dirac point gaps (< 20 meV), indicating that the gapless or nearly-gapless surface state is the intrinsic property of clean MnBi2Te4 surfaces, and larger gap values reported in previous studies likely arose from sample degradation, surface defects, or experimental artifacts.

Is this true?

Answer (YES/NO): NO